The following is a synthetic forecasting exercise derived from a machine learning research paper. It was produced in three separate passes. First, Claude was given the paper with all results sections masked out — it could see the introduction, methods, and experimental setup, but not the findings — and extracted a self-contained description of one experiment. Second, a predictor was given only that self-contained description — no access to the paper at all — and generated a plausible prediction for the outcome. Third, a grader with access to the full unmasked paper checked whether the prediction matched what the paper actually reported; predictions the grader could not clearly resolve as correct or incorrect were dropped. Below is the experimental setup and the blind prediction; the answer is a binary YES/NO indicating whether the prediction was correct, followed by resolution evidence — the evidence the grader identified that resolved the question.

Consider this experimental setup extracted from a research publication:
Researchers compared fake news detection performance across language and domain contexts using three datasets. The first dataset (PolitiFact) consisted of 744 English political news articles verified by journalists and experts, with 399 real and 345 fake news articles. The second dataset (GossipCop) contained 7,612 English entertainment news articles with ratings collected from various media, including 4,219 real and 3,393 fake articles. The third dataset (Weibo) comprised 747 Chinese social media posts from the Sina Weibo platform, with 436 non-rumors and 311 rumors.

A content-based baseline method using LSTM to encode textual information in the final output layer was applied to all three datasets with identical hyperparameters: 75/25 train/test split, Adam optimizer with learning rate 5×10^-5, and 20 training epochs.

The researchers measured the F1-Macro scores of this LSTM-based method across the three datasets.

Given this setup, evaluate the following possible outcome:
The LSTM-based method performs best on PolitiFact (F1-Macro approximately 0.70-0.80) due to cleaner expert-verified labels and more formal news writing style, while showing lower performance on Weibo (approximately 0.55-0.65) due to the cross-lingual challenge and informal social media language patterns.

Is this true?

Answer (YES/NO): NO